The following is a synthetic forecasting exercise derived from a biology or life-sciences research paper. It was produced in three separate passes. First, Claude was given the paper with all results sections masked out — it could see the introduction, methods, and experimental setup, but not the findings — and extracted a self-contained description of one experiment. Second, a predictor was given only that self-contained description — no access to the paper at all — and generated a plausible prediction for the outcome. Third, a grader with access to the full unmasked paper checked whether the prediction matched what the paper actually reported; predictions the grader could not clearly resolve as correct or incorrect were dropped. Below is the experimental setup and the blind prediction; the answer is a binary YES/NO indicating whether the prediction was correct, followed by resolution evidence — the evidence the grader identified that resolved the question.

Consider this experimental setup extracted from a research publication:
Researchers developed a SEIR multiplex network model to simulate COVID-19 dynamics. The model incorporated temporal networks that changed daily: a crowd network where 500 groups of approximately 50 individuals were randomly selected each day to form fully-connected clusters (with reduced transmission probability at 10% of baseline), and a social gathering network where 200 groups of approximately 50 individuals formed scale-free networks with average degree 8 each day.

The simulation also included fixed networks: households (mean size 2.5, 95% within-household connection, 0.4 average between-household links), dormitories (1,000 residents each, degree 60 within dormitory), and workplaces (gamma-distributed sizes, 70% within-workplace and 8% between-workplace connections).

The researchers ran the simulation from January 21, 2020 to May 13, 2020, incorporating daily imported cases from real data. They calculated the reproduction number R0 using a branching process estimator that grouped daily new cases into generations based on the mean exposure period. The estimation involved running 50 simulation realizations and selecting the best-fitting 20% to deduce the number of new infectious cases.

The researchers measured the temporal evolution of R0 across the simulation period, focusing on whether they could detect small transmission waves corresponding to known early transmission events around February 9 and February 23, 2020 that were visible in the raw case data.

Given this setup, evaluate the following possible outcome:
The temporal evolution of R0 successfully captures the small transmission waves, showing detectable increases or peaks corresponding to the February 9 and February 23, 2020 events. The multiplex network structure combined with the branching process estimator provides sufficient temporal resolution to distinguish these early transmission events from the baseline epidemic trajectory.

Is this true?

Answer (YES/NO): YES